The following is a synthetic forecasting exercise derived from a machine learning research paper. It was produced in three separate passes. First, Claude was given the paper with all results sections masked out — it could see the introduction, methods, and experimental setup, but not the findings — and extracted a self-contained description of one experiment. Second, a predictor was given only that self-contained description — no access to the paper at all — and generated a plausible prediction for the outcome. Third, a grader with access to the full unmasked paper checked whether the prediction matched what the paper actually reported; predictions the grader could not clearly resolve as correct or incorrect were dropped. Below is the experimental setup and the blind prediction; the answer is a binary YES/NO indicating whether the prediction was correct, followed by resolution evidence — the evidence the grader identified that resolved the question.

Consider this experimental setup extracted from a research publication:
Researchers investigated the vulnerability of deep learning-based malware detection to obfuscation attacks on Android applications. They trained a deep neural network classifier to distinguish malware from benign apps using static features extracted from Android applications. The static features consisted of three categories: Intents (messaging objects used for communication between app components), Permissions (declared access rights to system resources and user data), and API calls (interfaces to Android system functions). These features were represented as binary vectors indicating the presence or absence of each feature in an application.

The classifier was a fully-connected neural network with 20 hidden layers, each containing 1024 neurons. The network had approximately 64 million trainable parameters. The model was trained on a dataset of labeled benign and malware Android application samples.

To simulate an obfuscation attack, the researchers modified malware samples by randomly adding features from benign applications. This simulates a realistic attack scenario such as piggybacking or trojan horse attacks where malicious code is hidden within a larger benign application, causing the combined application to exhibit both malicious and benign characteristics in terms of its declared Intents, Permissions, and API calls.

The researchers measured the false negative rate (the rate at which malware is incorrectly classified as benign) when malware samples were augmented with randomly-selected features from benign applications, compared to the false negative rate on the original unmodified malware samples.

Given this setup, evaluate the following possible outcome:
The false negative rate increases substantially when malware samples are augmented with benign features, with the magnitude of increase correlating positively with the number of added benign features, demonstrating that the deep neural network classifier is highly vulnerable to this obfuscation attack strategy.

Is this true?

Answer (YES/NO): NO